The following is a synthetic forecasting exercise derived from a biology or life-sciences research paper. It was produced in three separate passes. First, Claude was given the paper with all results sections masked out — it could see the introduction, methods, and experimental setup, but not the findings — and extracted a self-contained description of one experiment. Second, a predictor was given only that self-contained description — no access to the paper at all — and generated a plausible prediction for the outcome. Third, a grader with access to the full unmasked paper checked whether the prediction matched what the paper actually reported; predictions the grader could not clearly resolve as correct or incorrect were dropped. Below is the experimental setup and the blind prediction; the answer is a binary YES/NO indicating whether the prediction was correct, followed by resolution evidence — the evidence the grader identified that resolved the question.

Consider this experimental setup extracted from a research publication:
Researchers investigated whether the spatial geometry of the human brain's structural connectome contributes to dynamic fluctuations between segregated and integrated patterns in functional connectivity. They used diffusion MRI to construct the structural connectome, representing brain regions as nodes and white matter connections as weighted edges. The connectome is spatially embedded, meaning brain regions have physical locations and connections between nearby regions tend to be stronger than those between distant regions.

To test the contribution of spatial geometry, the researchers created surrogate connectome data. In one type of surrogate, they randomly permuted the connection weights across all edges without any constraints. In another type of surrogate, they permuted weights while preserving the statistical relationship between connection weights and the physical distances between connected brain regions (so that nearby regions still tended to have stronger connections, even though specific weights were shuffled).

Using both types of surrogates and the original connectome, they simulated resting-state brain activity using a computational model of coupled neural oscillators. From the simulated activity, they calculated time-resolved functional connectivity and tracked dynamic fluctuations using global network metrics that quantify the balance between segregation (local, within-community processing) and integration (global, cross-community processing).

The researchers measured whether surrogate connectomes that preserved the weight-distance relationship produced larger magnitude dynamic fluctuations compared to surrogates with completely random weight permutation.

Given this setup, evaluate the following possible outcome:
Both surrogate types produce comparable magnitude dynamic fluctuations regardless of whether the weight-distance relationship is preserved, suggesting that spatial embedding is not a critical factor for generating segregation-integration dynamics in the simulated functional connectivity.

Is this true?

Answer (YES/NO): NO